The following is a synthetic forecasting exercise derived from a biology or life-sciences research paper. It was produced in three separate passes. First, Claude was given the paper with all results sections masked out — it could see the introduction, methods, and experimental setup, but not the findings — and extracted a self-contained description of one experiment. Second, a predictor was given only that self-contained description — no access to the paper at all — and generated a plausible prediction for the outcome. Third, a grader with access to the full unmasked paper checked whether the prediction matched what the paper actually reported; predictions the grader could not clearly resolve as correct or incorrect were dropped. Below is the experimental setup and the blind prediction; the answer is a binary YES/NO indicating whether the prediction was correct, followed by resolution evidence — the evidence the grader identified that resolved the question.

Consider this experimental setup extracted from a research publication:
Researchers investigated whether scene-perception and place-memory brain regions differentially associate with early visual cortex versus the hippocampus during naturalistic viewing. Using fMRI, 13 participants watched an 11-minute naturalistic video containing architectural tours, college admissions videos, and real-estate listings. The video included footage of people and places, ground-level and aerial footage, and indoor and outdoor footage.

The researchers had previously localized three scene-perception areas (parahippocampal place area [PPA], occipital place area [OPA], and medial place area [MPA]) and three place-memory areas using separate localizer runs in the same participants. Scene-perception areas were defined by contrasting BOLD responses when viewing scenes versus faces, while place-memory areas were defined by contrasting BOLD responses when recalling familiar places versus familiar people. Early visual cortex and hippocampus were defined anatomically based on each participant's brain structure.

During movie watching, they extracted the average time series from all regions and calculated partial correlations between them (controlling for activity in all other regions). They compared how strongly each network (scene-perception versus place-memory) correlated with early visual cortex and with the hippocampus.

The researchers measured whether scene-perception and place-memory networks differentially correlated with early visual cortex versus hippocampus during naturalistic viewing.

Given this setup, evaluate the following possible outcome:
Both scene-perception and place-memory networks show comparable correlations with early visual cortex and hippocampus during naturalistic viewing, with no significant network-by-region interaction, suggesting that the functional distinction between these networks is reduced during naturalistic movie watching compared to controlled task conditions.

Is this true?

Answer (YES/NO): NO